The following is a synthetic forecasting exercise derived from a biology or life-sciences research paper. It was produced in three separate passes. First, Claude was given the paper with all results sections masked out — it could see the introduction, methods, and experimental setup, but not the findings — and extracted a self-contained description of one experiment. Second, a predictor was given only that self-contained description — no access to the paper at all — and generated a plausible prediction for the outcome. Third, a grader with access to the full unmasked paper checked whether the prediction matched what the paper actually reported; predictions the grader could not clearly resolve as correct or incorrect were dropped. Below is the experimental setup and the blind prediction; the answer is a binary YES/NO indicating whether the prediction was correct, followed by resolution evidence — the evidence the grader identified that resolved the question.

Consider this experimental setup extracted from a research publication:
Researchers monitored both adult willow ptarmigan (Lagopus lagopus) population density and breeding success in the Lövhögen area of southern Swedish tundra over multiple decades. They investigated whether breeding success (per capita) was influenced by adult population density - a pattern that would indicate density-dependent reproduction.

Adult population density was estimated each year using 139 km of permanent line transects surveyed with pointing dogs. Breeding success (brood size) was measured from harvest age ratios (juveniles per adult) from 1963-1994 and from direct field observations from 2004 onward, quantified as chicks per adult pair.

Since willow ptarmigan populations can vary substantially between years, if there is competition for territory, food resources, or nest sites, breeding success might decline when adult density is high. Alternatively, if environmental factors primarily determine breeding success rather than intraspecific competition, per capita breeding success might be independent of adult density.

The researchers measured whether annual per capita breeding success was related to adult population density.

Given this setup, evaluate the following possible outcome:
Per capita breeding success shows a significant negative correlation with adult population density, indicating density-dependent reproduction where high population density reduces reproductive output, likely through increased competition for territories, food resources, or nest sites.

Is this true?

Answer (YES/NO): NO